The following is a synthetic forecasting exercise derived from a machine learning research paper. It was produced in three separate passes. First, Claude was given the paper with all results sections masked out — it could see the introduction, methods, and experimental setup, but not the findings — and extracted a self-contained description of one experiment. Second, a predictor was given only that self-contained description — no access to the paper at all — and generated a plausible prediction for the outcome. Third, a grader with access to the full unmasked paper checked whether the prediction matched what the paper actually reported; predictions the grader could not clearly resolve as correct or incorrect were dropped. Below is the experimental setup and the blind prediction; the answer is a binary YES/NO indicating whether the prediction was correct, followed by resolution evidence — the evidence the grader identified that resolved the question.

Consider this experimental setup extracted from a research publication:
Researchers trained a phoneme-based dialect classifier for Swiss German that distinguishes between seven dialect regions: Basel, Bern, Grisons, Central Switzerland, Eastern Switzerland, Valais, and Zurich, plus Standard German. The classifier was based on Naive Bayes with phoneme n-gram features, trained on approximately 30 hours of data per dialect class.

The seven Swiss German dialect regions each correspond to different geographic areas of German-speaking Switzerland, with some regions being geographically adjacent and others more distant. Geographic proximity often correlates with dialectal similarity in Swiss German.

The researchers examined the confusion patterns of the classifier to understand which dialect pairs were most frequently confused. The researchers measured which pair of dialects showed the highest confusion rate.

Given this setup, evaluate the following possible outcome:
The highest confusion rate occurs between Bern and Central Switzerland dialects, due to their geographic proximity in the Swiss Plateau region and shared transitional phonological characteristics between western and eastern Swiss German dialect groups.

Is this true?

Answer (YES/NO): NO